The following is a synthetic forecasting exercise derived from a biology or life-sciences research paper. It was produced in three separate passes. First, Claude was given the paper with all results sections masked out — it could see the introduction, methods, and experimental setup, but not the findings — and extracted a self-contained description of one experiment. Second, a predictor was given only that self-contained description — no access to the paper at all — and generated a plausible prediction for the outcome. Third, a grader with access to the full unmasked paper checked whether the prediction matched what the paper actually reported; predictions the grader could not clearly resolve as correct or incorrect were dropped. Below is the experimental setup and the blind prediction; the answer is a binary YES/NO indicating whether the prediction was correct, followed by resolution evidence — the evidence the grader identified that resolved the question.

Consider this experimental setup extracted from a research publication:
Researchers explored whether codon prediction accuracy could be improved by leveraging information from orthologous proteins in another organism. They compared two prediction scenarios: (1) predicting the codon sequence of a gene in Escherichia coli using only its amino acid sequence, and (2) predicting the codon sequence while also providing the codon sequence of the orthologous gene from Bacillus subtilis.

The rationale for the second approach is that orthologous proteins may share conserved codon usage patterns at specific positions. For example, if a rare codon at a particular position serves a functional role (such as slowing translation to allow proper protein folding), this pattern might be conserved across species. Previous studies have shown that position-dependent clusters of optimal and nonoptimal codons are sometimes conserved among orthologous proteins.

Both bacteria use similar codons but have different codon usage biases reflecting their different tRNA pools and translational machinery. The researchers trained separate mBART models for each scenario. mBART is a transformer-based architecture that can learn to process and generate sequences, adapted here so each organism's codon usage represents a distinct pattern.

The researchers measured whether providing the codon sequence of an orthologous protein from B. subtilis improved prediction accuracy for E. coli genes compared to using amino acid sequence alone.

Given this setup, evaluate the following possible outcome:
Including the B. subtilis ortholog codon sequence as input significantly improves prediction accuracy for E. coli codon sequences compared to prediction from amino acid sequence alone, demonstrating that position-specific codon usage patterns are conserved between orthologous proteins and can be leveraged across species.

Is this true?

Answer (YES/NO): NO